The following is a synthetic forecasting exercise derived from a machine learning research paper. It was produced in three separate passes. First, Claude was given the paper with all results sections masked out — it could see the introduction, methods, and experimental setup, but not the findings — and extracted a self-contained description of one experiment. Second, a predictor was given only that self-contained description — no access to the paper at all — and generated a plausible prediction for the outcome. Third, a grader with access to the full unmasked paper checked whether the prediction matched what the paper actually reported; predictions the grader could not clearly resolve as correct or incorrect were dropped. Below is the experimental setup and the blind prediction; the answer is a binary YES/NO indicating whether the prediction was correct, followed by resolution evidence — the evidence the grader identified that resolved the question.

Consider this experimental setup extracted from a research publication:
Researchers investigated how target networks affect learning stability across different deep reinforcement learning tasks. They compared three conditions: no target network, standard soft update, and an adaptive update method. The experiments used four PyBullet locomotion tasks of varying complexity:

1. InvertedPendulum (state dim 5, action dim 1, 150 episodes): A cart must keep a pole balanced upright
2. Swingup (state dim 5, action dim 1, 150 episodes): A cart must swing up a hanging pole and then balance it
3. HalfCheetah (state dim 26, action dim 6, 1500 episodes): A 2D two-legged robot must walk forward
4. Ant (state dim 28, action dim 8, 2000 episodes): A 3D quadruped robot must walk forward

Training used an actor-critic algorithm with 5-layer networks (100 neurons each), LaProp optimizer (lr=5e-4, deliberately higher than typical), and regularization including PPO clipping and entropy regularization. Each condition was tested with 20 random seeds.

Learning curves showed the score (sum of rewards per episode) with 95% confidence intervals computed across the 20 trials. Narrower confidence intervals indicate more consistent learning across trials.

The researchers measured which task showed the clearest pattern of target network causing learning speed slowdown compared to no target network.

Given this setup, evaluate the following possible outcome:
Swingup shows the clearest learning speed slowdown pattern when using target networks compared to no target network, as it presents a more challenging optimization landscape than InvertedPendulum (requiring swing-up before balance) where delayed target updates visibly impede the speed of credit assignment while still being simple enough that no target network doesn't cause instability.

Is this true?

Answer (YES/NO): NO